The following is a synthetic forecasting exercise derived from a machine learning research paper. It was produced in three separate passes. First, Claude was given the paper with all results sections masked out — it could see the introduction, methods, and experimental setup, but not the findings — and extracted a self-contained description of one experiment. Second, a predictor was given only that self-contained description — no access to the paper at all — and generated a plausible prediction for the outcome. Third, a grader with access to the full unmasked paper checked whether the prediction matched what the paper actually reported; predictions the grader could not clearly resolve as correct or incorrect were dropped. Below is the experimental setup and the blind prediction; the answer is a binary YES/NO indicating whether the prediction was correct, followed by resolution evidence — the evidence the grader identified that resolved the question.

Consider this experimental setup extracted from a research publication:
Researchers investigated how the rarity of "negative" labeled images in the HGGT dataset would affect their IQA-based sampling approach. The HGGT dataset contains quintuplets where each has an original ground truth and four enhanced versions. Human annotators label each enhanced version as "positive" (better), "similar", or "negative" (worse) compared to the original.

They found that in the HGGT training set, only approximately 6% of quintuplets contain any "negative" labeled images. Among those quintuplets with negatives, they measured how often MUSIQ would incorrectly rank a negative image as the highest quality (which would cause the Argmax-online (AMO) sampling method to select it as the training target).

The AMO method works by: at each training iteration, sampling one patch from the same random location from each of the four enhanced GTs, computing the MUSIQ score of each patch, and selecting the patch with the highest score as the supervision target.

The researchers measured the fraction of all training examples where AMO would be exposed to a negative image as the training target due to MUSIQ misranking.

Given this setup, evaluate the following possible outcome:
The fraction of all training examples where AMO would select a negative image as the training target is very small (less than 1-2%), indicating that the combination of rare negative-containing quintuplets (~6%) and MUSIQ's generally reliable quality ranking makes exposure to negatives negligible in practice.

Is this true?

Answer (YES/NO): NO